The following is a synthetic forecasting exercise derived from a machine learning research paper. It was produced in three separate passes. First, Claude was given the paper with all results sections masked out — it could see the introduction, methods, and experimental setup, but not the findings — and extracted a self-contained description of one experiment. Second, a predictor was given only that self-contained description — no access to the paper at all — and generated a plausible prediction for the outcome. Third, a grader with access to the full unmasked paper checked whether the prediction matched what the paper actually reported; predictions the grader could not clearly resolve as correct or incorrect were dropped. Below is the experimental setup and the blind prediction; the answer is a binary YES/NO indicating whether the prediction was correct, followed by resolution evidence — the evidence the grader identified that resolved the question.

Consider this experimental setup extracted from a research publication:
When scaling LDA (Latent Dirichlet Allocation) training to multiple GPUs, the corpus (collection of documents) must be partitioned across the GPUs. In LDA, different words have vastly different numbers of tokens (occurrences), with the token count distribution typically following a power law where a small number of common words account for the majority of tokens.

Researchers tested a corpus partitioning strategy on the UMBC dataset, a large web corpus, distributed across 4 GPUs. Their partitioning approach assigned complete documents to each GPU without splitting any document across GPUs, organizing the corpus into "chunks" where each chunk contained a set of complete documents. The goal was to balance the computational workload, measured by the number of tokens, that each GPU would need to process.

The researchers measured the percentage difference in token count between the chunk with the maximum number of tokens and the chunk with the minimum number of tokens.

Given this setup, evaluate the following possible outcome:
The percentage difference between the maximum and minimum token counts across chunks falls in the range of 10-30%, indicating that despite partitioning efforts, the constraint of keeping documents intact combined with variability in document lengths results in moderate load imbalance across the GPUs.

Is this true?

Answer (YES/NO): NO